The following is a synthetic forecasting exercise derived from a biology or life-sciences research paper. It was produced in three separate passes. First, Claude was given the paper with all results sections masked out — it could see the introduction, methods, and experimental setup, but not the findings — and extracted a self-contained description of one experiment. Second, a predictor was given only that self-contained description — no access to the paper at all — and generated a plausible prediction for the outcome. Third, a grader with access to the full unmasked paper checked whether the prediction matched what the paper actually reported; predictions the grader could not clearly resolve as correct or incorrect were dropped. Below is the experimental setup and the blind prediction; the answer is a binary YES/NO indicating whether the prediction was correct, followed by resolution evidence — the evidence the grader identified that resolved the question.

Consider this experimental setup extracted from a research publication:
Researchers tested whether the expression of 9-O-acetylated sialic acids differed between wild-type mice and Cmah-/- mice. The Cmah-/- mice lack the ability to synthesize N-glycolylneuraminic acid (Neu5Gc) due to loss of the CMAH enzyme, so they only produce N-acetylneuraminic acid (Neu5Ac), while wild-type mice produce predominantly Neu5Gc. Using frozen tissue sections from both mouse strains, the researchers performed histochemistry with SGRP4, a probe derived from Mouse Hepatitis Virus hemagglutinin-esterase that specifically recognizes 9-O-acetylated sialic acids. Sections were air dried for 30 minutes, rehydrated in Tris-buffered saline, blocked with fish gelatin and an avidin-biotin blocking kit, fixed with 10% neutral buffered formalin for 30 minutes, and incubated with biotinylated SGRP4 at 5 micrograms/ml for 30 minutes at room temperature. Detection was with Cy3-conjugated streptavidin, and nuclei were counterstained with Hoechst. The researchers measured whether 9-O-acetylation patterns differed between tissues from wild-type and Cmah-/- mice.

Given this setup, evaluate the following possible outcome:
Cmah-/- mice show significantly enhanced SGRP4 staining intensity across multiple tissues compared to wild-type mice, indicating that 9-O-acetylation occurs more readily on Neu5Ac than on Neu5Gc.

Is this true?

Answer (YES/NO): NO